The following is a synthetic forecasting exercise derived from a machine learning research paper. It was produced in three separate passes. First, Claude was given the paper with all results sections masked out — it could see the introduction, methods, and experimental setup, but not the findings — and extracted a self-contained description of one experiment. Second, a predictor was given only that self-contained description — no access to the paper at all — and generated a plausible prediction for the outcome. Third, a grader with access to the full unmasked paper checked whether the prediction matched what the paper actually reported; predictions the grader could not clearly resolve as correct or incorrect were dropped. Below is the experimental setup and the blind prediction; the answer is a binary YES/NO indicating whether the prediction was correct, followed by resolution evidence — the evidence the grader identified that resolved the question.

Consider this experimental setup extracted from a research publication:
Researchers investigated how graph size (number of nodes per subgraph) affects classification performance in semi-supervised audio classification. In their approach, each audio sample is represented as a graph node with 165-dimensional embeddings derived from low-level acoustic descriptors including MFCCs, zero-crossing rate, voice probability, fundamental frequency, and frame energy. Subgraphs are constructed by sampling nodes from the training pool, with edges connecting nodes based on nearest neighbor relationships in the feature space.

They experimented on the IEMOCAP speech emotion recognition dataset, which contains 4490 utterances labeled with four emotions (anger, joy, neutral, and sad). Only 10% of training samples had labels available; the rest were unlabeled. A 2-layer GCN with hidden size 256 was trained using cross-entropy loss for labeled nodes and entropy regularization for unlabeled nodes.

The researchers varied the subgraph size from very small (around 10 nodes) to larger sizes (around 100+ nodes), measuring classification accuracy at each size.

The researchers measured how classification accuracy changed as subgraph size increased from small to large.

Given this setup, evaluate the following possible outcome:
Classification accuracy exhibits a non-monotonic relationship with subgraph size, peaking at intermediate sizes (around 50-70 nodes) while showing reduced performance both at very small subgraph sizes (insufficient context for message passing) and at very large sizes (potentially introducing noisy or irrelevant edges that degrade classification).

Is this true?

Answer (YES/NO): YES